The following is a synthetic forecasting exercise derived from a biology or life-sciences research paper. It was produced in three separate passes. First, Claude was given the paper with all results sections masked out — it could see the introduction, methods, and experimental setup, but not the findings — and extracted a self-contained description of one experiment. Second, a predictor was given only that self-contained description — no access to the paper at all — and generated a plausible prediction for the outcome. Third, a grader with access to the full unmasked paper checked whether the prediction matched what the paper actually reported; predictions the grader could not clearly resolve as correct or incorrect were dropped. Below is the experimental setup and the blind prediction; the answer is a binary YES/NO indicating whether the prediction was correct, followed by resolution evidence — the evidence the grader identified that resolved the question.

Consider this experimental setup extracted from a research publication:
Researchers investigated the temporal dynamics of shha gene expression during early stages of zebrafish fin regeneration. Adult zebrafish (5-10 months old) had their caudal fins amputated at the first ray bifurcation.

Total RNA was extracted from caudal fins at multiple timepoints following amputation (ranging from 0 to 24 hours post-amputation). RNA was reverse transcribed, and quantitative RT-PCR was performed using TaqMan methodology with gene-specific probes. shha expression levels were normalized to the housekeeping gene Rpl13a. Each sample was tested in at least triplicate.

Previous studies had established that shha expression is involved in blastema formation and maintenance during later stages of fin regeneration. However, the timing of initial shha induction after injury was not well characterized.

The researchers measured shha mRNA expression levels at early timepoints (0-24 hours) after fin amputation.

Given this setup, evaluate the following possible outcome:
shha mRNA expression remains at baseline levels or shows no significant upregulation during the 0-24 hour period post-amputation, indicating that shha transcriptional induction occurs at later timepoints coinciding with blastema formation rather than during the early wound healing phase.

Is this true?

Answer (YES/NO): NO